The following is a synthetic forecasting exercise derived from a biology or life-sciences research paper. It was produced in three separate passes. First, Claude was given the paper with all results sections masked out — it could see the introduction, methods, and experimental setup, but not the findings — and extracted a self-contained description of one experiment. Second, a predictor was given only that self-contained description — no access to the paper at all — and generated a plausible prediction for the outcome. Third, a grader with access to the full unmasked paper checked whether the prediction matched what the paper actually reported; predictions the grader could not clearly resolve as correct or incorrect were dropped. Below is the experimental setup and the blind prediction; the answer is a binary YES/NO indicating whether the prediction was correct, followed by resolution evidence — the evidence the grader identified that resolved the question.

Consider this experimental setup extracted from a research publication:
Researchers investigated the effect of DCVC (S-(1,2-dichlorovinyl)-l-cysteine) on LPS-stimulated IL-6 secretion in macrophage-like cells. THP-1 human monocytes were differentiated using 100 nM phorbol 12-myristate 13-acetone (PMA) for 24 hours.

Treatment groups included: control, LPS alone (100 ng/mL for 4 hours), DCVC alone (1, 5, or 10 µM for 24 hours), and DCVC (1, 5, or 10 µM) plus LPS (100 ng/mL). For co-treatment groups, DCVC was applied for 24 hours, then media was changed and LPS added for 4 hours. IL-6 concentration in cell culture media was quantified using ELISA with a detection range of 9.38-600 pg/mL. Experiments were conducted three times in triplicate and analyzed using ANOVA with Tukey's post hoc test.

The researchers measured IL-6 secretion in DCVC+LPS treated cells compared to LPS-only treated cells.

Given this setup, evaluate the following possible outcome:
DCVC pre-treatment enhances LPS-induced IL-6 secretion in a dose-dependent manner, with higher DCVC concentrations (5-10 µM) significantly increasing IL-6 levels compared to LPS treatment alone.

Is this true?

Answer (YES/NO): NO